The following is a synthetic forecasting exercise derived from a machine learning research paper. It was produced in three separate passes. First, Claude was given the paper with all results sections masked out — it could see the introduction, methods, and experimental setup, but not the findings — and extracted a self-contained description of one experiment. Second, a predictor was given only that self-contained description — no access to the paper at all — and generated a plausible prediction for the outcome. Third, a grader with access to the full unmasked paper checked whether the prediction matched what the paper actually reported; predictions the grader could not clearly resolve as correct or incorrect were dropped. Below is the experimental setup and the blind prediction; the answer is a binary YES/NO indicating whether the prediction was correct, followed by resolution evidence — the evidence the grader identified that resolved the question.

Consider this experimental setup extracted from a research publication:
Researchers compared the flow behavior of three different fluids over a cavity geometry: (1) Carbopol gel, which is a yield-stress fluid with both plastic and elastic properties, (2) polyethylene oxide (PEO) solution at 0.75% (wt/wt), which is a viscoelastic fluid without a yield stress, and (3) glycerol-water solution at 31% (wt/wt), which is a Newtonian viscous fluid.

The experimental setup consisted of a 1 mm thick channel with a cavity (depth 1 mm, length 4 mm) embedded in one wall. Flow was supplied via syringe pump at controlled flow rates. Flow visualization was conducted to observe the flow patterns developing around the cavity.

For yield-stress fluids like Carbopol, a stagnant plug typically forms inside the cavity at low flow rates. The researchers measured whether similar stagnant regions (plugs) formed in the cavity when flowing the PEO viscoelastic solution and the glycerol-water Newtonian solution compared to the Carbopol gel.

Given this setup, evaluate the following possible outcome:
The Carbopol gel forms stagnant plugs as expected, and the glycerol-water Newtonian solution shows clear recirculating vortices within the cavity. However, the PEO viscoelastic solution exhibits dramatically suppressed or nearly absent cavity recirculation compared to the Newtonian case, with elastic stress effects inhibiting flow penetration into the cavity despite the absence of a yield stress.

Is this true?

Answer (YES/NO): NO